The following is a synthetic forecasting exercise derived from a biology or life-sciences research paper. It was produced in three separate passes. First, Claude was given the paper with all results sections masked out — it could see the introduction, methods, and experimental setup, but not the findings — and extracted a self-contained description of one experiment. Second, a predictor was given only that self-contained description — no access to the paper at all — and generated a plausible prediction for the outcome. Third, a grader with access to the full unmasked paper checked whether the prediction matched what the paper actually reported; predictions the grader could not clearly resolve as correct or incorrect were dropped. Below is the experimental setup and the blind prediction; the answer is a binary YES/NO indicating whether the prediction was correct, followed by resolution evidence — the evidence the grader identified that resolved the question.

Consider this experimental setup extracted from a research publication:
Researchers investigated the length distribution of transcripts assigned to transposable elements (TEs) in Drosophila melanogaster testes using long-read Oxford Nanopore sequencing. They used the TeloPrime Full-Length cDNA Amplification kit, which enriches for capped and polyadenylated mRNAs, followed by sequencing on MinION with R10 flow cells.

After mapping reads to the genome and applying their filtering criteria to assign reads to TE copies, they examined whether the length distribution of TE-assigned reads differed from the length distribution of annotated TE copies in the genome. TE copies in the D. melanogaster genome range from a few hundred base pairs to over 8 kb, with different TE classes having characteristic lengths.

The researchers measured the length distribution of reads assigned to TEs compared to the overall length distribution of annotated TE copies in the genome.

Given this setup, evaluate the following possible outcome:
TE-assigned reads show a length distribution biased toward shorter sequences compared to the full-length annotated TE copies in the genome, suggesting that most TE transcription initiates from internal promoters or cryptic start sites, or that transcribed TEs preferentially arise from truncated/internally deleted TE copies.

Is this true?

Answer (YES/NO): YES